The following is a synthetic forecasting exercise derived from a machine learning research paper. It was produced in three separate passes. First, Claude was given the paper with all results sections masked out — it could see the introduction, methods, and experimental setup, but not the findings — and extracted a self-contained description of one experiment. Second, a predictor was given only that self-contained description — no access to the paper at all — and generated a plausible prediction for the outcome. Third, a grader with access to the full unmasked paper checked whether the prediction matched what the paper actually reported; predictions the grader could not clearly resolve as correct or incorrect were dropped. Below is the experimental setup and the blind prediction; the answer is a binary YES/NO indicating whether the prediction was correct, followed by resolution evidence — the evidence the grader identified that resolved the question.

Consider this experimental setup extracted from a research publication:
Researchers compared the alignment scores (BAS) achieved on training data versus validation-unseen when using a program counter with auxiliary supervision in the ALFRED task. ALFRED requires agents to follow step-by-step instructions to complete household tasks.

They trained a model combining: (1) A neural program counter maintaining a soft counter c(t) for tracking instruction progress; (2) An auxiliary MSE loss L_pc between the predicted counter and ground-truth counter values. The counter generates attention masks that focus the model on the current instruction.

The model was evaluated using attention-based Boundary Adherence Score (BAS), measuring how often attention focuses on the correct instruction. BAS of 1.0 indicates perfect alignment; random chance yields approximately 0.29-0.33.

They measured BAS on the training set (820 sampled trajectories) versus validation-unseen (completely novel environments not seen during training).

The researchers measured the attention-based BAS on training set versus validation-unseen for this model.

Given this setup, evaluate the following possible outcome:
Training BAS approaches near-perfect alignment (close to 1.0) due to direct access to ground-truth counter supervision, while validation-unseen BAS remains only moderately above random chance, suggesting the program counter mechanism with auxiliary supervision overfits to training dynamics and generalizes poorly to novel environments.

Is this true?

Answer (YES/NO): NO